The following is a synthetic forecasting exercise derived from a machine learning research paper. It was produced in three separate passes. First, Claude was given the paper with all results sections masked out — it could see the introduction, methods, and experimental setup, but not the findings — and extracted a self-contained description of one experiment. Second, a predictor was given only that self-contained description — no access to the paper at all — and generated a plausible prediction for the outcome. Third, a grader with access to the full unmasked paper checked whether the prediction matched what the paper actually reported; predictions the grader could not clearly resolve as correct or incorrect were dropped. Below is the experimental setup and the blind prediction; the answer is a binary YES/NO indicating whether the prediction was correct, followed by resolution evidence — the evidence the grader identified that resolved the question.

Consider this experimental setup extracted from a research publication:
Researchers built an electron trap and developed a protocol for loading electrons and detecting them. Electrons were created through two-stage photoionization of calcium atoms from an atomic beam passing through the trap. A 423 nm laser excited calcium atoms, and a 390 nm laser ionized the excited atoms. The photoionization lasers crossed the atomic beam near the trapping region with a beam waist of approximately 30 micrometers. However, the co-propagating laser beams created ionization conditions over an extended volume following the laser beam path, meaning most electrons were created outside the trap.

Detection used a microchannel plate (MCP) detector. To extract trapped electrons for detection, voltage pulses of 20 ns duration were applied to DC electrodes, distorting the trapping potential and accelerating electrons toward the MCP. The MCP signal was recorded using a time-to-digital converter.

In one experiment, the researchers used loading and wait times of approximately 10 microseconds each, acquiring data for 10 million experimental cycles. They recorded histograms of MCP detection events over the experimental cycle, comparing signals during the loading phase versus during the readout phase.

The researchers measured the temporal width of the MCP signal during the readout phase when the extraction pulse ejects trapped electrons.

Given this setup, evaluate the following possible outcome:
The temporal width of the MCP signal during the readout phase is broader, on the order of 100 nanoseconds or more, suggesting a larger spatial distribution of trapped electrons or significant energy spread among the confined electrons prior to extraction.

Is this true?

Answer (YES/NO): NO